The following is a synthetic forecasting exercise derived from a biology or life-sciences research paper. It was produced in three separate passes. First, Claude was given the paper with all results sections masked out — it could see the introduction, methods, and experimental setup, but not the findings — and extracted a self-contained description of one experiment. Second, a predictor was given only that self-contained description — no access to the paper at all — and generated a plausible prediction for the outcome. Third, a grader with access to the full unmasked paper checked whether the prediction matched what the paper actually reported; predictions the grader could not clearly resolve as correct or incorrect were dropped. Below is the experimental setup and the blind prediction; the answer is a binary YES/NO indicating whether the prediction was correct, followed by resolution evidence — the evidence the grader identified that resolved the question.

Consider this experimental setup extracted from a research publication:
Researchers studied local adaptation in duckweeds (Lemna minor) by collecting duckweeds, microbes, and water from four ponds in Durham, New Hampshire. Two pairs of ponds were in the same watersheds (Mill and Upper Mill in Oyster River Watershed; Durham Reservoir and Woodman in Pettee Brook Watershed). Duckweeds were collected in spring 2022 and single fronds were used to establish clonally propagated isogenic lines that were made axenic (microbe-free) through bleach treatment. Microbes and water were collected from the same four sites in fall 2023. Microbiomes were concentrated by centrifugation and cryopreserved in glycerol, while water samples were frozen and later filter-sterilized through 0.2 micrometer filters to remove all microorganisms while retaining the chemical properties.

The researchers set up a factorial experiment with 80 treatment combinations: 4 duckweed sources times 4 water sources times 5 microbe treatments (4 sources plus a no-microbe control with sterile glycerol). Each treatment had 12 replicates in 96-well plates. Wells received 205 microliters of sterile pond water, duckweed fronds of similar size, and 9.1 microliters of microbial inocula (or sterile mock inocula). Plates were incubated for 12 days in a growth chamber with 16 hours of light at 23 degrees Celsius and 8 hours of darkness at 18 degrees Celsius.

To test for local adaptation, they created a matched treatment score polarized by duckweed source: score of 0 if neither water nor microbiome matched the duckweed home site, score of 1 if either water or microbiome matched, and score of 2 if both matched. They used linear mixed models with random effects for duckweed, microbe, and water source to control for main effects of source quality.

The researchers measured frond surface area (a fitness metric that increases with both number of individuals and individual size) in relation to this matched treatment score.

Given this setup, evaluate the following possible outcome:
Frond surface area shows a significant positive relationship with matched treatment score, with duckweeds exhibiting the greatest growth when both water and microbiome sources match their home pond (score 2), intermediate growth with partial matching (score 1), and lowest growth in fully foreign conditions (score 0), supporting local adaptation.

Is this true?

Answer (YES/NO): NO